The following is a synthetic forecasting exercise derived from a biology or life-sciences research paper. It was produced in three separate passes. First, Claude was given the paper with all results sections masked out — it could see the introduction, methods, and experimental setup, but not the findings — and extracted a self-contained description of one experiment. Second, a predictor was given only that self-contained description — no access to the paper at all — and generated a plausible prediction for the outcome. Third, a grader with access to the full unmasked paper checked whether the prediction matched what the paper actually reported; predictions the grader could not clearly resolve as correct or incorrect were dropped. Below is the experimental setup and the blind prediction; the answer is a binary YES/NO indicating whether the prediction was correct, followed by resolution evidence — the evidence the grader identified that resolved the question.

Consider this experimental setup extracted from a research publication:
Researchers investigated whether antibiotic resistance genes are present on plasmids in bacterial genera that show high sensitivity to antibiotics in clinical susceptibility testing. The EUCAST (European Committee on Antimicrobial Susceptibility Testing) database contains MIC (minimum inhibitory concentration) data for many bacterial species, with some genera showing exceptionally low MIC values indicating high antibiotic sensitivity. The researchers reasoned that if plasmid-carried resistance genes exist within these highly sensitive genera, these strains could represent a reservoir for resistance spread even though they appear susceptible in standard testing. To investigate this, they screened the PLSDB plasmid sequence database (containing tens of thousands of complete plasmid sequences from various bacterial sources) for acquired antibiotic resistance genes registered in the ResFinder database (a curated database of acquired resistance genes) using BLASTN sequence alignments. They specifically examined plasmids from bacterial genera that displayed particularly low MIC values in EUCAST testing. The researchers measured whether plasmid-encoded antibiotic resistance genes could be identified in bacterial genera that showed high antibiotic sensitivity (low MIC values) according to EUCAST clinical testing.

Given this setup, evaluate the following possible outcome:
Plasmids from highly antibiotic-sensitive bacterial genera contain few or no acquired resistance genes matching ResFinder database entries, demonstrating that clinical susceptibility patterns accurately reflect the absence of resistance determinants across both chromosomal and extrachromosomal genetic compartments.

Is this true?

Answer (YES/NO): NO